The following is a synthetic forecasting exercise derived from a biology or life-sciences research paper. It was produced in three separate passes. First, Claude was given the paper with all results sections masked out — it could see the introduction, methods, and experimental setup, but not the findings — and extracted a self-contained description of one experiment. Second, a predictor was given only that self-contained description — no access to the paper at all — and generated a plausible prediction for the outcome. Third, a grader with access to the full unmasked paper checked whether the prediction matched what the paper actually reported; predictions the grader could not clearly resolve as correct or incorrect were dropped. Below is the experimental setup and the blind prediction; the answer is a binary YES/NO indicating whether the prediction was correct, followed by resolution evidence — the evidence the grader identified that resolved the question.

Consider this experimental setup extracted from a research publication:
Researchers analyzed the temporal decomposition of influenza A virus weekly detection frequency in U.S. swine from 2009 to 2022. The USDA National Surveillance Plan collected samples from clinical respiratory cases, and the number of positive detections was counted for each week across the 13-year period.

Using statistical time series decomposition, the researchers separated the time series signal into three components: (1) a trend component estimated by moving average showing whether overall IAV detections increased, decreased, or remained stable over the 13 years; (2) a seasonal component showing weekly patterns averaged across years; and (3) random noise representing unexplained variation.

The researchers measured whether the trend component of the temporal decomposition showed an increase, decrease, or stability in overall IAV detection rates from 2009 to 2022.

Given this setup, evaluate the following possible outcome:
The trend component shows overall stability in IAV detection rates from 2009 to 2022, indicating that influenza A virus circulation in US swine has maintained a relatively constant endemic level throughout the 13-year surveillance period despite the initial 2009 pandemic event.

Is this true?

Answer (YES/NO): NO